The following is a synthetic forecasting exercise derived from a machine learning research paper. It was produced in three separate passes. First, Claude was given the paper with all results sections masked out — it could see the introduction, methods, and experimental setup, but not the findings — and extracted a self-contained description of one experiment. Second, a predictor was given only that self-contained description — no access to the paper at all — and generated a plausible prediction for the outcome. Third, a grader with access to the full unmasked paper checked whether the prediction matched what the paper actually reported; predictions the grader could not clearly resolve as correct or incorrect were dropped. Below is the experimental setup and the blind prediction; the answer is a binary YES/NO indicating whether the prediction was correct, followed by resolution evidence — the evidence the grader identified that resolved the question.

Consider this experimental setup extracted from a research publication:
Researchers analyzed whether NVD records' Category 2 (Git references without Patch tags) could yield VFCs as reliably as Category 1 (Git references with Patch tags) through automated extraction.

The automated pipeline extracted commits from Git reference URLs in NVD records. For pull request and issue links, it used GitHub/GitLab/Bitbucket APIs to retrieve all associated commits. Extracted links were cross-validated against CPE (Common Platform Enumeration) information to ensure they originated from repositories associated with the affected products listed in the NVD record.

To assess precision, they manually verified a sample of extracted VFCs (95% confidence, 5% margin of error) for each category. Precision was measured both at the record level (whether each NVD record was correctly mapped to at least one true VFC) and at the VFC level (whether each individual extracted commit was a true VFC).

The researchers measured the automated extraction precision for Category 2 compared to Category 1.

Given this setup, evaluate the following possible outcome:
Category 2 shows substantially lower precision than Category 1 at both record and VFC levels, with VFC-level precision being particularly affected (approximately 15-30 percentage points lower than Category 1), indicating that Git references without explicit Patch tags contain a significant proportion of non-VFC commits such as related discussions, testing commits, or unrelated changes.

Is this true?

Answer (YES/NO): NO